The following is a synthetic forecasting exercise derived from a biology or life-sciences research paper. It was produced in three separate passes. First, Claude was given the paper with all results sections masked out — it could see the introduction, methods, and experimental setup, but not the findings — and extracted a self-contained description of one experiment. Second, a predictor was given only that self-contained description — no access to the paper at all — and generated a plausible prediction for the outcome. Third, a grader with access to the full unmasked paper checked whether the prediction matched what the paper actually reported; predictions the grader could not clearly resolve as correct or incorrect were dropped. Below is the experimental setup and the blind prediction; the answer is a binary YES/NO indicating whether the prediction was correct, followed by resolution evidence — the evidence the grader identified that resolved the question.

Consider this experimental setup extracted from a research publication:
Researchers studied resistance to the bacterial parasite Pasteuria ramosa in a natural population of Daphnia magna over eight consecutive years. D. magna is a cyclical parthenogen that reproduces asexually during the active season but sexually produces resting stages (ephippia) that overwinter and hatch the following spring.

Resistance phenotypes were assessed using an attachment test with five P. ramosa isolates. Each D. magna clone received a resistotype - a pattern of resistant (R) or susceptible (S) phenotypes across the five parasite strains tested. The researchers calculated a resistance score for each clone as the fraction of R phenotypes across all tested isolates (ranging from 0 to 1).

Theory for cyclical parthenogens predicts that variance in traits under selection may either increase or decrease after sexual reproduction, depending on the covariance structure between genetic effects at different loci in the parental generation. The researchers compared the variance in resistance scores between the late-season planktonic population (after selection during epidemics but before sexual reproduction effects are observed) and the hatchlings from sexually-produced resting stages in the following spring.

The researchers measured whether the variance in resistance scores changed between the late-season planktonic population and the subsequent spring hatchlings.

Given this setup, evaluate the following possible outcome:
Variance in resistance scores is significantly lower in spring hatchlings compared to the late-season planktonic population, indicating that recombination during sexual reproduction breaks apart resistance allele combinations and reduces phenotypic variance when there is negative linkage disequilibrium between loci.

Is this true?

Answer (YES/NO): NO